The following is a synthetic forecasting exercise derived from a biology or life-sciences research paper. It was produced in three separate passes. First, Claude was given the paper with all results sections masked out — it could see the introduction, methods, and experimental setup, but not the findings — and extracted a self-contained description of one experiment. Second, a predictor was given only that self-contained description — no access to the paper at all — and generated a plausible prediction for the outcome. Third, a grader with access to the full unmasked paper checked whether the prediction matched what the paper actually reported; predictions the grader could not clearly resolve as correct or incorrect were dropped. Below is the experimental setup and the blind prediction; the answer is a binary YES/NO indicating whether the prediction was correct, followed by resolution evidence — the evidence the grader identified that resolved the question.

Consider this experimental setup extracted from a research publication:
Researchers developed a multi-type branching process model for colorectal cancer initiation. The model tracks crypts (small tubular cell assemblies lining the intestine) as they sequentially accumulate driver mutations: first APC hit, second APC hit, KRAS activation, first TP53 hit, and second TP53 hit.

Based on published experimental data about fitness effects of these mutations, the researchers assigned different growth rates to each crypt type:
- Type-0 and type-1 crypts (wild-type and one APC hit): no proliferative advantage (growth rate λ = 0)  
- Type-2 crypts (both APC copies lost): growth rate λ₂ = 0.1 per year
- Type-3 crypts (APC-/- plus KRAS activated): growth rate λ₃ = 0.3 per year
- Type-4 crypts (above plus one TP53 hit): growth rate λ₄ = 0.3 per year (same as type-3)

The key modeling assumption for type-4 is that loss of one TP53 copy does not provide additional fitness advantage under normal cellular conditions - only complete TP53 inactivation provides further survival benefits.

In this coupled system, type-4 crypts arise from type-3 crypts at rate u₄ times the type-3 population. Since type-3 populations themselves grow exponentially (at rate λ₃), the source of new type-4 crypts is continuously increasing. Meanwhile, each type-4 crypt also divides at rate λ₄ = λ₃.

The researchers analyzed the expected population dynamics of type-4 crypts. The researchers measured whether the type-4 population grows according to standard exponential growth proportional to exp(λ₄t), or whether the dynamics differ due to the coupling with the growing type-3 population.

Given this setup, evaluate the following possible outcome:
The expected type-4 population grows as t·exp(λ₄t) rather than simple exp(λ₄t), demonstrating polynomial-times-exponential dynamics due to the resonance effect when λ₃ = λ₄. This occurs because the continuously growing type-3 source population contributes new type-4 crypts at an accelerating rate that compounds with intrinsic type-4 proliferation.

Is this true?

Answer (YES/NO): YES